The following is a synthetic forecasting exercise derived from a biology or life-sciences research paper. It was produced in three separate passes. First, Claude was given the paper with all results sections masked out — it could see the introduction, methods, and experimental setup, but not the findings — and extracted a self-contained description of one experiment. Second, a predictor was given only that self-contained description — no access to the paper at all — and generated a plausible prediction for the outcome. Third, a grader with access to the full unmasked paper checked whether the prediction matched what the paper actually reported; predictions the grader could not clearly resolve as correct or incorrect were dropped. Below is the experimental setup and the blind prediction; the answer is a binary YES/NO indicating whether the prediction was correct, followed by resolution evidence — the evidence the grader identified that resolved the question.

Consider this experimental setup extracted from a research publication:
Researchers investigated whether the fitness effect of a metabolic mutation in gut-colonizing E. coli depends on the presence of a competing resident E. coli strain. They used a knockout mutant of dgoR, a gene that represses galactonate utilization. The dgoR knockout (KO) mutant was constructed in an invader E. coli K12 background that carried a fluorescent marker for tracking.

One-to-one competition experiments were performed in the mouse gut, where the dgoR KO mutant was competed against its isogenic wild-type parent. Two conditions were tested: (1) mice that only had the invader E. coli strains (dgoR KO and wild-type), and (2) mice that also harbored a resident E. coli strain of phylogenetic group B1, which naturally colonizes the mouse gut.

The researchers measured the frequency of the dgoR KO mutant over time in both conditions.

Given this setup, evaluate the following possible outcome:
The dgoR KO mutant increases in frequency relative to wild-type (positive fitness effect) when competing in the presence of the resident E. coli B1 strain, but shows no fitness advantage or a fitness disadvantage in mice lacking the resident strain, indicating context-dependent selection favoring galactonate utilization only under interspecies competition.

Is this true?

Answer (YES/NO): NO